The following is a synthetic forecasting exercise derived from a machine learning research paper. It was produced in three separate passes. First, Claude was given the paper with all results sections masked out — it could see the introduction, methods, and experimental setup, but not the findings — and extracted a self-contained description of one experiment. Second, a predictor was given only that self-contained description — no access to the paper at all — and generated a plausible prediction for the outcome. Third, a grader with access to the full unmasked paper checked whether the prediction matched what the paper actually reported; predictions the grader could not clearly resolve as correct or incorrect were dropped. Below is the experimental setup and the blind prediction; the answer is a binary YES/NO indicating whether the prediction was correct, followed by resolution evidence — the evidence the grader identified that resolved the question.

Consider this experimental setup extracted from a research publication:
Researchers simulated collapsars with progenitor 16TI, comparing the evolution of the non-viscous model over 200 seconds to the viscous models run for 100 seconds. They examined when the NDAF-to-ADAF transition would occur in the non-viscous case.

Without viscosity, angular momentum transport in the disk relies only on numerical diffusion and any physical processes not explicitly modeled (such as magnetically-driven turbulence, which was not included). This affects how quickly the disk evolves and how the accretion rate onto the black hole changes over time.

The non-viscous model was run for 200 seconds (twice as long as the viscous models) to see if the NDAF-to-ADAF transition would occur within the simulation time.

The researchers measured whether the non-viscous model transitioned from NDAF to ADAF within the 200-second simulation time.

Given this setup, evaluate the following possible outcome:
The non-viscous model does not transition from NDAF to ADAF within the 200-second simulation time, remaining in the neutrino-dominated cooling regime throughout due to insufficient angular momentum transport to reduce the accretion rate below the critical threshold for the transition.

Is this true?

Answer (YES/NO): YES